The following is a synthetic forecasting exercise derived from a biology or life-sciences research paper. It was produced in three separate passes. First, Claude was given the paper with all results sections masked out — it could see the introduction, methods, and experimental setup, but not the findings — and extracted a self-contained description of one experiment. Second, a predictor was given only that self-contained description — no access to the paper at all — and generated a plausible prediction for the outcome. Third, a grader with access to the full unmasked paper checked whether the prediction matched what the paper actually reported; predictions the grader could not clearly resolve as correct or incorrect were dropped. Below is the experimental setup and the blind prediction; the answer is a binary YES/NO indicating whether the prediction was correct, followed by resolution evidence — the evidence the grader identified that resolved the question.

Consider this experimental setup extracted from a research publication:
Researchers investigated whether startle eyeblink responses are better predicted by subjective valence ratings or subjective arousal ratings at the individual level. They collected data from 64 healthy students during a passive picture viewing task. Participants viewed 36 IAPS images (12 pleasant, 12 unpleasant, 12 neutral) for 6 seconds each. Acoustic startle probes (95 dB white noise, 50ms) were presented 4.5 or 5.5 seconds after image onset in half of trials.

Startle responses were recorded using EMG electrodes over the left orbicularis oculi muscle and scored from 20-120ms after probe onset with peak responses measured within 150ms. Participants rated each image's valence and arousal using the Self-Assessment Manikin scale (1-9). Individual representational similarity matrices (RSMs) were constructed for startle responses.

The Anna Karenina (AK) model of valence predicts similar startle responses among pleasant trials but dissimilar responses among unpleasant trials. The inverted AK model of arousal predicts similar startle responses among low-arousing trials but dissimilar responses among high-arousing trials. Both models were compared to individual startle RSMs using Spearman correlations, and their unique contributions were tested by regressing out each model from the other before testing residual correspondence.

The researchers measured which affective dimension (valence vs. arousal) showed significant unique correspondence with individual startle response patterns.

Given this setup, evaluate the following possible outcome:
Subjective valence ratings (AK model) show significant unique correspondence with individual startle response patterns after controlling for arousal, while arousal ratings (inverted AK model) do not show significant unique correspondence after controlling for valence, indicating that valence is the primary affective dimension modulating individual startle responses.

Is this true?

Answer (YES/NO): NO